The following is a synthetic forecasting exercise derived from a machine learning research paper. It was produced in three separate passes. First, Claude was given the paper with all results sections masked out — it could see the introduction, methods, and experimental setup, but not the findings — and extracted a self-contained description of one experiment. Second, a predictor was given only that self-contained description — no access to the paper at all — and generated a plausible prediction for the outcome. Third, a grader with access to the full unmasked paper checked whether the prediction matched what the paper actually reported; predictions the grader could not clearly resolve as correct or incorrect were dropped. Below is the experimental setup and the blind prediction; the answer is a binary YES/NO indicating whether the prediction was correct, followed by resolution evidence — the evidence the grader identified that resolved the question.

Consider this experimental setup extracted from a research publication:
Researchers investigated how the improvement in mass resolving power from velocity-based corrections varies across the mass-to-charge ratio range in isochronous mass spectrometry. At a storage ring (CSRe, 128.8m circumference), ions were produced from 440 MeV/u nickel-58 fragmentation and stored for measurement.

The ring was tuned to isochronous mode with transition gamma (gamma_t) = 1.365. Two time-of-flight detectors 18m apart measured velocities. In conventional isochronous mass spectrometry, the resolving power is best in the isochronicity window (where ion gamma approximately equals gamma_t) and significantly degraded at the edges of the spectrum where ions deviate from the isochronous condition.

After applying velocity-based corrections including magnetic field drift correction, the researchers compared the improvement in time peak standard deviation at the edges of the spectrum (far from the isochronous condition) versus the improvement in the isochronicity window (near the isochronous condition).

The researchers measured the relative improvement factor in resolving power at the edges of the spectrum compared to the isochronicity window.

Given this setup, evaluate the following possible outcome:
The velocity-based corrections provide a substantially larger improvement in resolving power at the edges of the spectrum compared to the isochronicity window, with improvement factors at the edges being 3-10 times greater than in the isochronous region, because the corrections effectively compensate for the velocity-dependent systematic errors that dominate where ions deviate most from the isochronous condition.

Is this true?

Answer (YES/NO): NO